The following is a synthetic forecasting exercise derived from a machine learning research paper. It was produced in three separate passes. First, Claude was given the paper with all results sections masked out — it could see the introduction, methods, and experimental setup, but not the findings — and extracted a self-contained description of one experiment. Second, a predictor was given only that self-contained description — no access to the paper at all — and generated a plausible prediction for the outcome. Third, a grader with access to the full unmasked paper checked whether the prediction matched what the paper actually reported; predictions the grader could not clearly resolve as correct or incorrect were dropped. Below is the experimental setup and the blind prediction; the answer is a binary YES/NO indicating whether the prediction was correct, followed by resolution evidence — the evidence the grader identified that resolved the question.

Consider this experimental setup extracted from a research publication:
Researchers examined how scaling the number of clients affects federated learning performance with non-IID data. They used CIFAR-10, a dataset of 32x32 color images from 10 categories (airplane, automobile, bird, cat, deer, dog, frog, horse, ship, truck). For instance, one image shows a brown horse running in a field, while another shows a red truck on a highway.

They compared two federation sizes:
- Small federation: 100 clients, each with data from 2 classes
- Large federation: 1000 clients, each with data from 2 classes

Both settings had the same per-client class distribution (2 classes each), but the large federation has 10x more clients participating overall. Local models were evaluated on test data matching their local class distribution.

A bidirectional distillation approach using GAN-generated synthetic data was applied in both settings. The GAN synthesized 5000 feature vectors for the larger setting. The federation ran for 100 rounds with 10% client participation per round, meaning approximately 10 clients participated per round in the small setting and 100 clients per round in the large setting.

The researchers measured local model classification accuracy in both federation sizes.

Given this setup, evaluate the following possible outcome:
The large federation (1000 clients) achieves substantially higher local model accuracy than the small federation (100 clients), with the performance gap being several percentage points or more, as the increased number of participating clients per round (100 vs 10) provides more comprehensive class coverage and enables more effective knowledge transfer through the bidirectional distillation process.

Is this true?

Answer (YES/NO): NO